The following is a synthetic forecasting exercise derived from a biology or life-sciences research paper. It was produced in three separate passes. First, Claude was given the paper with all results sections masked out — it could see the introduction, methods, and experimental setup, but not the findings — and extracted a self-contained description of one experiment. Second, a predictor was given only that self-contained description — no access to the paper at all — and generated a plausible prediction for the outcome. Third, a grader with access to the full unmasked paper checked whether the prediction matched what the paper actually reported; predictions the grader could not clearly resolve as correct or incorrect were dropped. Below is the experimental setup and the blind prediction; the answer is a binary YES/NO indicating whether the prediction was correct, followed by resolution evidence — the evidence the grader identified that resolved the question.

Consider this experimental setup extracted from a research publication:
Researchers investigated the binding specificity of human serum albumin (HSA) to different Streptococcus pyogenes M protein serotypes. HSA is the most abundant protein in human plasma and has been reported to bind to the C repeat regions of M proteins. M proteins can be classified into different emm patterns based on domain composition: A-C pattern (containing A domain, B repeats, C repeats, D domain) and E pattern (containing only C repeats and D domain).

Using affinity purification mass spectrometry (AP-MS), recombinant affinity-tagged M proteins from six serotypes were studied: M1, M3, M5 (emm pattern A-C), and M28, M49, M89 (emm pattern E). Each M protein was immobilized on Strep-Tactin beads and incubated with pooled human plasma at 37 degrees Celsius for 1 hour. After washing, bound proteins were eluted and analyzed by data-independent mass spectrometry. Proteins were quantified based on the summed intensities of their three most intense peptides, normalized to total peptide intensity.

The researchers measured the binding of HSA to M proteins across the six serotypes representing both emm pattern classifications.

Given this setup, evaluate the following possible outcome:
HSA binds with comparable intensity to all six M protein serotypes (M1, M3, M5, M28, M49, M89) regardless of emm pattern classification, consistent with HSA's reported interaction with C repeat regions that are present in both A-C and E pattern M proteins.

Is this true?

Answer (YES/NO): YES